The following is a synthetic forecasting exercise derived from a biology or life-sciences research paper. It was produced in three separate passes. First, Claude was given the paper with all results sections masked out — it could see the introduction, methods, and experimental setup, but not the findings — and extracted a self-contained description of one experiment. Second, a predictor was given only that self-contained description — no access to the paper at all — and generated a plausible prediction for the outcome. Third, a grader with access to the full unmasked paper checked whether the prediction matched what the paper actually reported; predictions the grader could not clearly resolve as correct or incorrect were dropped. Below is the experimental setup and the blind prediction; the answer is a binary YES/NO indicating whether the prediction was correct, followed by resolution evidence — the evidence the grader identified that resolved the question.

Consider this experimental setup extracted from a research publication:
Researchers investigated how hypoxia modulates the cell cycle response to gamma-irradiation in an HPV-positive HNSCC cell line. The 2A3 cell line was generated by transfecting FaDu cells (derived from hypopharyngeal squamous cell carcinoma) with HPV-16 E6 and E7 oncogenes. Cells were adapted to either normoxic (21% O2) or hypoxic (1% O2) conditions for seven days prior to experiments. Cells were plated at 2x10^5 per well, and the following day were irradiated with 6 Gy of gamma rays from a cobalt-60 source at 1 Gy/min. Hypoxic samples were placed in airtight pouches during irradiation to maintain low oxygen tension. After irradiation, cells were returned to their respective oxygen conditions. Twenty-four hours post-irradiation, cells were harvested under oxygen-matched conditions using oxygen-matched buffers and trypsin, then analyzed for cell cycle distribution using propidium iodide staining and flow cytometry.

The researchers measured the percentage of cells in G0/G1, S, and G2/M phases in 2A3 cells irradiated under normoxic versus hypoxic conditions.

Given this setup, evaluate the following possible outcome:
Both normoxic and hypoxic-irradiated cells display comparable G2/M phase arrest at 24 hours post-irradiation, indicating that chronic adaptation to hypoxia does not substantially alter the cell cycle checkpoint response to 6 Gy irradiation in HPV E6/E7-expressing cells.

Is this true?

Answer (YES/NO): NO